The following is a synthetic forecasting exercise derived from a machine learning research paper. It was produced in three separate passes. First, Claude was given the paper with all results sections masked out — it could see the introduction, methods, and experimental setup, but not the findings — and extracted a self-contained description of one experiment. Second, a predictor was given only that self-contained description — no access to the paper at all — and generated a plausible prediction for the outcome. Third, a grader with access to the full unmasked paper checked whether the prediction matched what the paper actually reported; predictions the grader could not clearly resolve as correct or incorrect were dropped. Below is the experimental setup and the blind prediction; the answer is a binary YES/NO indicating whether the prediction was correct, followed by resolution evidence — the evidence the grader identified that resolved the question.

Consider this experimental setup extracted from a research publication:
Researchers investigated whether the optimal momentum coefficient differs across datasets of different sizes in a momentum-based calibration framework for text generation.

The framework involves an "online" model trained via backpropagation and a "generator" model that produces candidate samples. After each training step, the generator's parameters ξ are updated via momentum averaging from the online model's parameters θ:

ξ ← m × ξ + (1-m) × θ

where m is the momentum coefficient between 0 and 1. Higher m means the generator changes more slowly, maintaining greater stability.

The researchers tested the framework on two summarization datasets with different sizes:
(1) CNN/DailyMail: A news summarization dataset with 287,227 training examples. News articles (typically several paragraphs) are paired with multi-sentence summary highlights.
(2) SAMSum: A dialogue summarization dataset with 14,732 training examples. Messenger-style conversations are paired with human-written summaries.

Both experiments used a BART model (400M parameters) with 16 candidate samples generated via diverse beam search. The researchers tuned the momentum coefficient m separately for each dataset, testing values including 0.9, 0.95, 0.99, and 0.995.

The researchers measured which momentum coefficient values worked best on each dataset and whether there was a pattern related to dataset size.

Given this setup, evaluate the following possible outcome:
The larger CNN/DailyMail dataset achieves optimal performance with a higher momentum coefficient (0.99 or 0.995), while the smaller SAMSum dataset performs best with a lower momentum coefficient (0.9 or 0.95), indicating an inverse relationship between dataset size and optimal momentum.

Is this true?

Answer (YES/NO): NO